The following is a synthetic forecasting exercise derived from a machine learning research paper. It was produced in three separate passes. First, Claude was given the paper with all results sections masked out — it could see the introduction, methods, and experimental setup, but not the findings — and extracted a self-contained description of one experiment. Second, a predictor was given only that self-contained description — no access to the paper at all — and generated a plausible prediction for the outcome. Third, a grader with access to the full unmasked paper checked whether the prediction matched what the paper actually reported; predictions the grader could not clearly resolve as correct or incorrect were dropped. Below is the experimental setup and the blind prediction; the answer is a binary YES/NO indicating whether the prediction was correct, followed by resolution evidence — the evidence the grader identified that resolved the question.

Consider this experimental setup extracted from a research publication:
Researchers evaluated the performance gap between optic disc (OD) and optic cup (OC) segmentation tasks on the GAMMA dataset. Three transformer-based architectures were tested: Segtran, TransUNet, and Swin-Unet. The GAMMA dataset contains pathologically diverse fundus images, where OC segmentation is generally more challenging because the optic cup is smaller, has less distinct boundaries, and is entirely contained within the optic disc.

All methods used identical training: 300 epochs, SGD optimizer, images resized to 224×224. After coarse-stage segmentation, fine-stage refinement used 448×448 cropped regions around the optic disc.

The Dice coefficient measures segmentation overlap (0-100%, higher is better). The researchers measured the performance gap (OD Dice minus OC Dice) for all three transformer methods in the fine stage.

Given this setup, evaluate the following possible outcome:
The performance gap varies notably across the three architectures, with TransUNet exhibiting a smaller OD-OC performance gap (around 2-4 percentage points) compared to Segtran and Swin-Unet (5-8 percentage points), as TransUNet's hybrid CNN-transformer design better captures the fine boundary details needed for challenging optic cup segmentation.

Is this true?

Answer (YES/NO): NO